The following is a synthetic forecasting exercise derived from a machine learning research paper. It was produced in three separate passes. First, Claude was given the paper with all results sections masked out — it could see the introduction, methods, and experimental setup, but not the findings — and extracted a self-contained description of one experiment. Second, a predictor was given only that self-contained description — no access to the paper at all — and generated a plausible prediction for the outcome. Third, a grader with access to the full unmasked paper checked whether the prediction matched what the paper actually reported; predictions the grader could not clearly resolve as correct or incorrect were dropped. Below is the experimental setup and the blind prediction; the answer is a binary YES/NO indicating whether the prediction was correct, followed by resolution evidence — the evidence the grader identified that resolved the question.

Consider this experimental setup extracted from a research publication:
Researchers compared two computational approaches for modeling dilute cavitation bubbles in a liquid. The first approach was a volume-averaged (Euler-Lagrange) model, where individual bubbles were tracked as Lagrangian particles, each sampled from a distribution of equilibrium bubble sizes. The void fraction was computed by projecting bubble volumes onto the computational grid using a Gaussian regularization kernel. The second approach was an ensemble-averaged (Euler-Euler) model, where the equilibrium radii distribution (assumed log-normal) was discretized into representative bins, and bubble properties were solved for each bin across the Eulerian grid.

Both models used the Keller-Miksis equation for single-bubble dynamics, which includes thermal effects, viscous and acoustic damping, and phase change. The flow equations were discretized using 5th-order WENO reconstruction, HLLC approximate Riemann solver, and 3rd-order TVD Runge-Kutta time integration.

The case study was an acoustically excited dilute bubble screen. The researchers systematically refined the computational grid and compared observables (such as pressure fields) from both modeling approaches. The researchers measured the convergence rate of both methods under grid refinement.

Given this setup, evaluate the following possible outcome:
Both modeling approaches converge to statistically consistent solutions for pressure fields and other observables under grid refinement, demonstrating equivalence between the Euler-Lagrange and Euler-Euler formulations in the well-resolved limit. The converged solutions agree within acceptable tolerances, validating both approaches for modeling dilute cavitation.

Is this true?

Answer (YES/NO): YES